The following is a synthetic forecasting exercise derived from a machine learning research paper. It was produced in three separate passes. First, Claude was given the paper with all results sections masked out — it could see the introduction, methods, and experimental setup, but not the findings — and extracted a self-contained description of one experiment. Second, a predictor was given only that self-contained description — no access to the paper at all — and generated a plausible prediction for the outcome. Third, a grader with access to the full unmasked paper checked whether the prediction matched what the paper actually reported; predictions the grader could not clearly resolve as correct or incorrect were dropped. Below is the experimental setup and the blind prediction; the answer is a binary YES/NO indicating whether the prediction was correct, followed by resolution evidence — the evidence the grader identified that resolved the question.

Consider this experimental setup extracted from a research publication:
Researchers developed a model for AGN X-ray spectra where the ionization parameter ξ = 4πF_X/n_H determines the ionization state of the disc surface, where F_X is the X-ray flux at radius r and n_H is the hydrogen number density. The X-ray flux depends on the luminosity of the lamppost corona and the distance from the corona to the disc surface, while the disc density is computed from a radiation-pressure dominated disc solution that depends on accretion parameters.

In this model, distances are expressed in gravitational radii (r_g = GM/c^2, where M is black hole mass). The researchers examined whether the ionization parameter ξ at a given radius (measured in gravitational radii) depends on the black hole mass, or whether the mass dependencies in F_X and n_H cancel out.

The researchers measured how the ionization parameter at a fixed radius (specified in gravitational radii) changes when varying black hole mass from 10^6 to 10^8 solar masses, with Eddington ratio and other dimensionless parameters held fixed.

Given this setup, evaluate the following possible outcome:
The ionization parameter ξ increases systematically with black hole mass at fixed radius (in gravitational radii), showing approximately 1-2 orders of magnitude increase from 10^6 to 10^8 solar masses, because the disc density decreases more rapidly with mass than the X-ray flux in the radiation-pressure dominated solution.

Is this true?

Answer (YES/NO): NO